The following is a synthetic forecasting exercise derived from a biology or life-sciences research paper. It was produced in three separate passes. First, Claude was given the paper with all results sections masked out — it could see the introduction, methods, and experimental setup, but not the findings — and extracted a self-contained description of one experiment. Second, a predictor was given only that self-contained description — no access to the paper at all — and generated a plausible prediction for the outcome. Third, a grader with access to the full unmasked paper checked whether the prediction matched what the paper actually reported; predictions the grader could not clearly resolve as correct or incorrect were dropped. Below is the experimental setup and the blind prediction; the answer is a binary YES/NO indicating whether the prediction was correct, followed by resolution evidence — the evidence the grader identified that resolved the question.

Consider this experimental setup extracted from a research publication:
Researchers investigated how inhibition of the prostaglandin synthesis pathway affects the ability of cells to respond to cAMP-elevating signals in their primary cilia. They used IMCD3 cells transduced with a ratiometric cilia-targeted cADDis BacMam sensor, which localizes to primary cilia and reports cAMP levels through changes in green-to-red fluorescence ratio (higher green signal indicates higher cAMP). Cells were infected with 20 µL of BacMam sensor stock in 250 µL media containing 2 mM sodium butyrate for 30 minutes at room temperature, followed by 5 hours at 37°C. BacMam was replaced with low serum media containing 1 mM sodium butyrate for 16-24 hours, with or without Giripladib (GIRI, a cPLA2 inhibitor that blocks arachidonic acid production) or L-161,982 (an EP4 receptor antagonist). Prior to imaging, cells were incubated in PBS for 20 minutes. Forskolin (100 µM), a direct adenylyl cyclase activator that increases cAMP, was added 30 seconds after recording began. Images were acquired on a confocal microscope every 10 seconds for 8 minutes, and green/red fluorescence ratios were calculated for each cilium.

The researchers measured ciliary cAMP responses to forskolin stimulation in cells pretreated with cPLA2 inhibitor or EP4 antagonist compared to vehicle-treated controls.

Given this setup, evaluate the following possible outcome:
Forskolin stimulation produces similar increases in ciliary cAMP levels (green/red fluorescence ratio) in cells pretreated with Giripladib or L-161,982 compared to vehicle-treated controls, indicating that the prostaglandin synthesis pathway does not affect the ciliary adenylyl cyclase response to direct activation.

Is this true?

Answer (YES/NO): NO